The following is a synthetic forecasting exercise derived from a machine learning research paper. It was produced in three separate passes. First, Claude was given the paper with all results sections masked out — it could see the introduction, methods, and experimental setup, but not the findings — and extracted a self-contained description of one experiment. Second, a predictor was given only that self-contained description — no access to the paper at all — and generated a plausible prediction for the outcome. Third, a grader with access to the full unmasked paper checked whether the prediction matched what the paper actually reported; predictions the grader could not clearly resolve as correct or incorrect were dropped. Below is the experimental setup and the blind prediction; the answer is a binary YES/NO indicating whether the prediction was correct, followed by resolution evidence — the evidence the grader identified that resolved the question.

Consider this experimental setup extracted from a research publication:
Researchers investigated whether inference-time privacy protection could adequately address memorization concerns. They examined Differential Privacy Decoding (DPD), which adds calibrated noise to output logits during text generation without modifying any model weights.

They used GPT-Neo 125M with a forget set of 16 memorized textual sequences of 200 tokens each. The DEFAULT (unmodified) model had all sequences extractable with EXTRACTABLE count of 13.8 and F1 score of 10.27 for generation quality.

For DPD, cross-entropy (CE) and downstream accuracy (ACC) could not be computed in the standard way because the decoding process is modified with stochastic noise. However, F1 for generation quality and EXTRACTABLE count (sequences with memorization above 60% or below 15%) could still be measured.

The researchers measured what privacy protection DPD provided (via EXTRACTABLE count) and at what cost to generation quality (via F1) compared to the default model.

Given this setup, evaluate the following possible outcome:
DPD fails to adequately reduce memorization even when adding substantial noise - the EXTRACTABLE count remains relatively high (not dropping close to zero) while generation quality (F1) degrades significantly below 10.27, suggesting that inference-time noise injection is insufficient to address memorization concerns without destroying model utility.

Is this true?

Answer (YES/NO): NO